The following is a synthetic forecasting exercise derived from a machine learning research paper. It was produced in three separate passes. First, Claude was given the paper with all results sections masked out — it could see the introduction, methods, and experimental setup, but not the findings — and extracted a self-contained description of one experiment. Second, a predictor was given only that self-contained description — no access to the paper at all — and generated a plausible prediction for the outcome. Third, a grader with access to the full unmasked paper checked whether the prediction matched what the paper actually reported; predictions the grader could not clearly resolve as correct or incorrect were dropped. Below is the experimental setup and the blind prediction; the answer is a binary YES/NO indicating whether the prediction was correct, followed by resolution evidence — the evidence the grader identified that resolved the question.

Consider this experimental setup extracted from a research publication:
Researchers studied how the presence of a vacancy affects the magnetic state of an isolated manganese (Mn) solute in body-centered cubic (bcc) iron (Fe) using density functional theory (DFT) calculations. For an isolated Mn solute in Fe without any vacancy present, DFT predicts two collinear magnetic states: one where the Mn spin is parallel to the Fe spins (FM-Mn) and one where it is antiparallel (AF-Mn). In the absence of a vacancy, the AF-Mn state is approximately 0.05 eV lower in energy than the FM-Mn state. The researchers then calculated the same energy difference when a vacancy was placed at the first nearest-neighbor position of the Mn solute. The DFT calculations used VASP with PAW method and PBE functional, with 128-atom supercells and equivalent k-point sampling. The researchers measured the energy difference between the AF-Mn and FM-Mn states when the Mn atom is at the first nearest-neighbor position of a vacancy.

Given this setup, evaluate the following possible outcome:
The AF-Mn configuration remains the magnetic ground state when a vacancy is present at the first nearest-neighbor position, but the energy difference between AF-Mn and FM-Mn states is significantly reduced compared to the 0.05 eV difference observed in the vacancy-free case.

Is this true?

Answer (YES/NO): NO